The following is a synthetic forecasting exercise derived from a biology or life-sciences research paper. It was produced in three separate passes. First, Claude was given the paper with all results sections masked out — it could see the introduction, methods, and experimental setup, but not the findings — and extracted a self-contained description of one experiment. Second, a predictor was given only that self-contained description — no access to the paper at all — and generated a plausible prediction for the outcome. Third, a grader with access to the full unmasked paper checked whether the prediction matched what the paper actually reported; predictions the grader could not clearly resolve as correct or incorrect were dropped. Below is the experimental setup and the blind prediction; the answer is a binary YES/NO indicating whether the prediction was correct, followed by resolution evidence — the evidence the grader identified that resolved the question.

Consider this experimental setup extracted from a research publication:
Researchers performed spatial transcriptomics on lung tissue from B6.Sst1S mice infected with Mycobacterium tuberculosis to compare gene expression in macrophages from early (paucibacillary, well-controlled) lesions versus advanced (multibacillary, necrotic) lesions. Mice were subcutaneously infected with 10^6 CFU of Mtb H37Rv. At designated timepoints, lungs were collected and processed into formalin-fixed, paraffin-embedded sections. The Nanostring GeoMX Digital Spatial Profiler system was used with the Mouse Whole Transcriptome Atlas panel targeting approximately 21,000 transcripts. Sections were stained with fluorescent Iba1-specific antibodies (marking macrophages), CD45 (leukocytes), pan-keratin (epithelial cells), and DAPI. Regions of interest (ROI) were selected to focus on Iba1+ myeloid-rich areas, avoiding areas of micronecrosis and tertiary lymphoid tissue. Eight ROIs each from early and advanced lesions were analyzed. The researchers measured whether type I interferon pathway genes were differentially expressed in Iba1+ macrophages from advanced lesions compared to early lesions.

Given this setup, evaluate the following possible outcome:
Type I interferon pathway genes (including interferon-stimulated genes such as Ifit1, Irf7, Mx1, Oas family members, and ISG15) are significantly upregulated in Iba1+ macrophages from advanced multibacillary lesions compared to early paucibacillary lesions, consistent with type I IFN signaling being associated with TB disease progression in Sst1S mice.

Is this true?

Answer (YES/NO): YES